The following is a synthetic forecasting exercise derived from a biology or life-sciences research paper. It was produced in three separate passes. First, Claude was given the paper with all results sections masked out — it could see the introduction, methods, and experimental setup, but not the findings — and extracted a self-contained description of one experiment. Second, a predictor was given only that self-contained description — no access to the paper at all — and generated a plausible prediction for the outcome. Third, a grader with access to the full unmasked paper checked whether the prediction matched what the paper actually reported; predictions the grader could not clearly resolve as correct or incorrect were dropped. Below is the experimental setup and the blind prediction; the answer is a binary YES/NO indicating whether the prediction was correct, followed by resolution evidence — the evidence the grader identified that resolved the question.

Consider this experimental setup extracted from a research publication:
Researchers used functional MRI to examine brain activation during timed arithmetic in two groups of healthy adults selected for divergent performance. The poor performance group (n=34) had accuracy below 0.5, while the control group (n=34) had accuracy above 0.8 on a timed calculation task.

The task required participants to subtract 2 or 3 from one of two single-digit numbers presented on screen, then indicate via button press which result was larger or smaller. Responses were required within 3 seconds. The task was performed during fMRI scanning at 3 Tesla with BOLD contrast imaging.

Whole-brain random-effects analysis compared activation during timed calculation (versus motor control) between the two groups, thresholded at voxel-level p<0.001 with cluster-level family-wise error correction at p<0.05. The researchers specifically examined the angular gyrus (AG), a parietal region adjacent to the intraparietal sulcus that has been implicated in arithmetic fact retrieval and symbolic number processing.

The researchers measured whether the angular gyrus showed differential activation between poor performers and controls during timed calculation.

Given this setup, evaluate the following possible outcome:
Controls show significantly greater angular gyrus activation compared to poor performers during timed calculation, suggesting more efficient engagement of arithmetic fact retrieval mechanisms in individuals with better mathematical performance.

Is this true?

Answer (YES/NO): NO